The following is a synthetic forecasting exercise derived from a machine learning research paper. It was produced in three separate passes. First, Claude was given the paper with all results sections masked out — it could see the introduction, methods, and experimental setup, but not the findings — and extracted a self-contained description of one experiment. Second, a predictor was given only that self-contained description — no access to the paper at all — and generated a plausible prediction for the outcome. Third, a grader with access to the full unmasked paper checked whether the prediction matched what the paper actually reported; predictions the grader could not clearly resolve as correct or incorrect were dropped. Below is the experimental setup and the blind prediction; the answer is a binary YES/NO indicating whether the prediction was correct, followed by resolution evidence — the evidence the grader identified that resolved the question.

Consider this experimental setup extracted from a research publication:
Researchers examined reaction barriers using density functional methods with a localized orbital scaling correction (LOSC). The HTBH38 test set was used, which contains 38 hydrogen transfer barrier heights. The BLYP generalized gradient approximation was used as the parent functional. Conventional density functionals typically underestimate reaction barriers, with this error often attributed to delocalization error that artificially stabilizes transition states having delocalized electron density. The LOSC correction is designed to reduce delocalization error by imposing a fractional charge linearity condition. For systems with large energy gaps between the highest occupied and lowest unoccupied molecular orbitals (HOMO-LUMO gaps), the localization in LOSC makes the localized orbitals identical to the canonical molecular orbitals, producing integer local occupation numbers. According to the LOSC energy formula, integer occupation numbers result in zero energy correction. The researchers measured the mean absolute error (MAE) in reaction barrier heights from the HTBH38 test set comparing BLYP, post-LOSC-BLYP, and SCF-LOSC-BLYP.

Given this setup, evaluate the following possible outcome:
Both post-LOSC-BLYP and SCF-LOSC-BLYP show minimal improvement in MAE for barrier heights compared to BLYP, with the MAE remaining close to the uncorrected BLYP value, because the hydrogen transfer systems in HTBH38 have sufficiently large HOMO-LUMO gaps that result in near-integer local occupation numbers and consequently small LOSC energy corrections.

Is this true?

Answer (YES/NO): YES